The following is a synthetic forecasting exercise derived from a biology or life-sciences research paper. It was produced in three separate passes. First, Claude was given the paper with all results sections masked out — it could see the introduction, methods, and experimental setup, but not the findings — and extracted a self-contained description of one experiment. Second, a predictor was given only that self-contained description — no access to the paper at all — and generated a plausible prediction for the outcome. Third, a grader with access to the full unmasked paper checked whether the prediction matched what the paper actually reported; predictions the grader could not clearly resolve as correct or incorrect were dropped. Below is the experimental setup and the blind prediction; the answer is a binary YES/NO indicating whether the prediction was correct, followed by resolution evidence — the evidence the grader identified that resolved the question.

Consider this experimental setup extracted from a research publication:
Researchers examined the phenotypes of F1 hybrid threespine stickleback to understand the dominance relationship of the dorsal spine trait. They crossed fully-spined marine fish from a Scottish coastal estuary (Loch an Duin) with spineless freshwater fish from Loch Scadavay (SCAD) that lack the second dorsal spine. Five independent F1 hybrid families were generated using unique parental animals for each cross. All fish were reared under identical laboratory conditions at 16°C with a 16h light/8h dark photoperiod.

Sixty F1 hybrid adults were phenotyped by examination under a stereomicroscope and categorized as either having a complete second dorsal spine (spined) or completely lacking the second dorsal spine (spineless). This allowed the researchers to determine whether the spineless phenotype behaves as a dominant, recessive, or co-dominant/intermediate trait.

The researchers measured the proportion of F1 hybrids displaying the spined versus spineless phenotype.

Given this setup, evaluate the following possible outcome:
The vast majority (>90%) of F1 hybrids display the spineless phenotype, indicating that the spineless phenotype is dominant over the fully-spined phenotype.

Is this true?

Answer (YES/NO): NO